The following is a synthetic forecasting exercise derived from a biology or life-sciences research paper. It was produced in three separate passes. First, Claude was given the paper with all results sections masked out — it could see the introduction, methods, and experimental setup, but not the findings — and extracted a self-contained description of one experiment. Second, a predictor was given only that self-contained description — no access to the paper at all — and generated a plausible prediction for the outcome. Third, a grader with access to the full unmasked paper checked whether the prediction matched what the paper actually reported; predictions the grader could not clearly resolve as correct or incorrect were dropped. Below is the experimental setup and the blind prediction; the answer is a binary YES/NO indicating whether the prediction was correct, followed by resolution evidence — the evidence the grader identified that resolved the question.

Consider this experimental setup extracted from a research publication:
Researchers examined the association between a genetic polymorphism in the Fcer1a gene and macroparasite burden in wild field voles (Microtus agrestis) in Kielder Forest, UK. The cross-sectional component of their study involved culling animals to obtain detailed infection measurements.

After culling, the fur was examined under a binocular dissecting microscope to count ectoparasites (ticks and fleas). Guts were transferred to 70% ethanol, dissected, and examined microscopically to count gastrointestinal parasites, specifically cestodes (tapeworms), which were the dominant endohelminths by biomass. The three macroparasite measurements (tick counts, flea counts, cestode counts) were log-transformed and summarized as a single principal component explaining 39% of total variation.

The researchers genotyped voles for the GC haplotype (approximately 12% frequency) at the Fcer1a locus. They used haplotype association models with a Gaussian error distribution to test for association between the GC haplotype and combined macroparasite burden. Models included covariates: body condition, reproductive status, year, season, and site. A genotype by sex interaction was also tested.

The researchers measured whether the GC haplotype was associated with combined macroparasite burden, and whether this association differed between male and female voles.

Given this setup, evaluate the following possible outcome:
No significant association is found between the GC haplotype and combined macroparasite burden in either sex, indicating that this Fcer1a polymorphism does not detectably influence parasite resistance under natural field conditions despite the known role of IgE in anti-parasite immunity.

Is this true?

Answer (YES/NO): YES